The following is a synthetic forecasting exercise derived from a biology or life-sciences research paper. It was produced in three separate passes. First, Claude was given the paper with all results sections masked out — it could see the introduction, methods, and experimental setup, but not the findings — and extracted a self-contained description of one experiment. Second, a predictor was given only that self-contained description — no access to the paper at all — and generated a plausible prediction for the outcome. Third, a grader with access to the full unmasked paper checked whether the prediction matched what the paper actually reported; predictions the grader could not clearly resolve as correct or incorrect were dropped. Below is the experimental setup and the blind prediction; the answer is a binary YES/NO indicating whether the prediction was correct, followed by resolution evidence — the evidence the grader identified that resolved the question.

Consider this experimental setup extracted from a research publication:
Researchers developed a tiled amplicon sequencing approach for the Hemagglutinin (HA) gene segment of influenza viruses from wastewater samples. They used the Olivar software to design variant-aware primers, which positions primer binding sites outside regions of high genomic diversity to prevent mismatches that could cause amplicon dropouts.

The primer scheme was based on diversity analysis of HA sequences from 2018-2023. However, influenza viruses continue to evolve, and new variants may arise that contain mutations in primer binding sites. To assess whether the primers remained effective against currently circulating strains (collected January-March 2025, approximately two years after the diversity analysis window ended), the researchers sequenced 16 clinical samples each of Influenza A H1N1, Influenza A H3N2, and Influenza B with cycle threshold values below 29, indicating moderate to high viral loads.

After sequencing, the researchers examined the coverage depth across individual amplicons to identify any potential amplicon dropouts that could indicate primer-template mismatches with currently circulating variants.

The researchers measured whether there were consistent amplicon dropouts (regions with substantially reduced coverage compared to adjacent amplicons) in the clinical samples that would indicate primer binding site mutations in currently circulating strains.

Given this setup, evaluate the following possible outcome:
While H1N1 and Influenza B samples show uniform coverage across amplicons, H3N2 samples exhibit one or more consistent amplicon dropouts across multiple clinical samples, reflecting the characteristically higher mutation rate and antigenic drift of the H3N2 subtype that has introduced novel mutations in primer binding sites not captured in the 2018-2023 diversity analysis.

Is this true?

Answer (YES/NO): NO